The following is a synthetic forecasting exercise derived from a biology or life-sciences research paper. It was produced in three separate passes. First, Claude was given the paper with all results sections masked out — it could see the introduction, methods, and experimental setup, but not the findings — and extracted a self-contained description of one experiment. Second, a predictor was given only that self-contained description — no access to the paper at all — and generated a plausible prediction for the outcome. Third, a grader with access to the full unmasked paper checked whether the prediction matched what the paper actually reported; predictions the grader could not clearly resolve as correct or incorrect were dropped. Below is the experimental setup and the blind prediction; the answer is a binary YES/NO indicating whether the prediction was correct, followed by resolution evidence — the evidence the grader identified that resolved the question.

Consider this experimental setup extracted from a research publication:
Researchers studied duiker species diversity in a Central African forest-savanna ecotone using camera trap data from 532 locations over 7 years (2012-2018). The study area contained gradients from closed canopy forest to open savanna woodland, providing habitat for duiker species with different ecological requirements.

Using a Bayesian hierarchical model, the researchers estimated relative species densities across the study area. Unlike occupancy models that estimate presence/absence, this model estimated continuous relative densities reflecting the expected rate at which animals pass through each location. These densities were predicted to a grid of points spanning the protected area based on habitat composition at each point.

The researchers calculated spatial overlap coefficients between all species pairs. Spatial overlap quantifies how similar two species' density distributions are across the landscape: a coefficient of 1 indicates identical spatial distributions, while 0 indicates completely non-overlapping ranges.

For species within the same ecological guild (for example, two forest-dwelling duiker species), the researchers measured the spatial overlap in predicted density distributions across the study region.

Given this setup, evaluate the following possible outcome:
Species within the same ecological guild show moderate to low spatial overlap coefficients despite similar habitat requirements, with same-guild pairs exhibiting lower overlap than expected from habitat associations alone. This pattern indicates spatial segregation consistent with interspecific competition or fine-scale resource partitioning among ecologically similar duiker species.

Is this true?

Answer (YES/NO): NO